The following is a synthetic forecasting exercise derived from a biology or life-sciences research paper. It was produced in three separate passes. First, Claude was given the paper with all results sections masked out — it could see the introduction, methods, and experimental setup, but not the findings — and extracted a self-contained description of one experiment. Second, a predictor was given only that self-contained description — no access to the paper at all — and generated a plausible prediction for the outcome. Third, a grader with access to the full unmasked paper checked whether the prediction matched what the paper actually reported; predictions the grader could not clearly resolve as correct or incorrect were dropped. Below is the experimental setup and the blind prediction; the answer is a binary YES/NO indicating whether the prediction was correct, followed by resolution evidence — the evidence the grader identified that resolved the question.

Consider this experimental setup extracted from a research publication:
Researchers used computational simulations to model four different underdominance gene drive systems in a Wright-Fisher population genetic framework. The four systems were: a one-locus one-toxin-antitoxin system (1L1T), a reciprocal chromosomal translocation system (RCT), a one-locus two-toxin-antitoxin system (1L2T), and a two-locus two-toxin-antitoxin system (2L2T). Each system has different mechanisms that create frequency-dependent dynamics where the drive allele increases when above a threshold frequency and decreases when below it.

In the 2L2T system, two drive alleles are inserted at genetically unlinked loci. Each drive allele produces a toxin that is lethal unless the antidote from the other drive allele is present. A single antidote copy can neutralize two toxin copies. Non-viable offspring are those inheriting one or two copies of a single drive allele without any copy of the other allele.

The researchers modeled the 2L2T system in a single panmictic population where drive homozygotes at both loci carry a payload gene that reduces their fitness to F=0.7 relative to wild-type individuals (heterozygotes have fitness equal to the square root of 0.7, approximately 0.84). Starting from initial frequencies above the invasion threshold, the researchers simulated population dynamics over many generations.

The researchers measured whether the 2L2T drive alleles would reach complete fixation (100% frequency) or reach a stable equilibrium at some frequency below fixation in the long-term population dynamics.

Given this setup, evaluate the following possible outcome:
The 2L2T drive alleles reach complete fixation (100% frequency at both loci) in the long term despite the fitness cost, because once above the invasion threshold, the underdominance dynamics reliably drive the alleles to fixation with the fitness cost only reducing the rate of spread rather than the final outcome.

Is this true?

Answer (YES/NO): NO